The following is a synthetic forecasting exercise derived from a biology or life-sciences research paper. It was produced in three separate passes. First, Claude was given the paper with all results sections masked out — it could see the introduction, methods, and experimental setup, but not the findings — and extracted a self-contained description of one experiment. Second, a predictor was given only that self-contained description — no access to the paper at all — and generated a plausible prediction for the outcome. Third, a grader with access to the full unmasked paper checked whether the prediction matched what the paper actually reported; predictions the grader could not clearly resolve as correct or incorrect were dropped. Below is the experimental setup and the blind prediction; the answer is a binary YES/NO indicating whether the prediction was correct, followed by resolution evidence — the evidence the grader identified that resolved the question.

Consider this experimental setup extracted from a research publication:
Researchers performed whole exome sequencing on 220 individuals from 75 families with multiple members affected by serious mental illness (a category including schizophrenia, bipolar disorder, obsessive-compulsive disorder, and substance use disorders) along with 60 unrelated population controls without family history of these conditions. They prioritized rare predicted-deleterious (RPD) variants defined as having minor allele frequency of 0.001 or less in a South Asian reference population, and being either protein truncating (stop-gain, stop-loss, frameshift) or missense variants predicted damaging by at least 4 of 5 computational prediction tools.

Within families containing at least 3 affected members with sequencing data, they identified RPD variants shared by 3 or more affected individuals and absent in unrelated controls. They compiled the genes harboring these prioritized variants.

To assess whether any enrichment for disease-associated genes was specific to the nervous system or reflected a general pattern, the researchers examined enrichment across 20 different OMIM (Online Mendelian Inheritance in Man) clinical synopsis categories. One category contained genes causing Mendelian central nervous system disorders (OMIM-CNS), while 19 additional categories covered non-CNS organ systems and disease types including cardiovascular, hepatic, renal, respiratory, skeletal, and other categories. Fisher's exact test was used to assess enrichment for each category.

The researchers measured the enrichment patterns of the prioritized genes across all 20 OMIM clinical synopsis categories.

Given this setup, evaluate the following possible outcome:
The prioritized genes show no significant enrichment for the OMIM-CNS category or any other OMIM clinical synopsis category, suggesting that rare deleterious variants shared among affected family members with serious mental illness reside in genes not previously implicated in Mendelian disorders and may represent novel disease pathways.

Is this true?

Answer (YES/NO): NO